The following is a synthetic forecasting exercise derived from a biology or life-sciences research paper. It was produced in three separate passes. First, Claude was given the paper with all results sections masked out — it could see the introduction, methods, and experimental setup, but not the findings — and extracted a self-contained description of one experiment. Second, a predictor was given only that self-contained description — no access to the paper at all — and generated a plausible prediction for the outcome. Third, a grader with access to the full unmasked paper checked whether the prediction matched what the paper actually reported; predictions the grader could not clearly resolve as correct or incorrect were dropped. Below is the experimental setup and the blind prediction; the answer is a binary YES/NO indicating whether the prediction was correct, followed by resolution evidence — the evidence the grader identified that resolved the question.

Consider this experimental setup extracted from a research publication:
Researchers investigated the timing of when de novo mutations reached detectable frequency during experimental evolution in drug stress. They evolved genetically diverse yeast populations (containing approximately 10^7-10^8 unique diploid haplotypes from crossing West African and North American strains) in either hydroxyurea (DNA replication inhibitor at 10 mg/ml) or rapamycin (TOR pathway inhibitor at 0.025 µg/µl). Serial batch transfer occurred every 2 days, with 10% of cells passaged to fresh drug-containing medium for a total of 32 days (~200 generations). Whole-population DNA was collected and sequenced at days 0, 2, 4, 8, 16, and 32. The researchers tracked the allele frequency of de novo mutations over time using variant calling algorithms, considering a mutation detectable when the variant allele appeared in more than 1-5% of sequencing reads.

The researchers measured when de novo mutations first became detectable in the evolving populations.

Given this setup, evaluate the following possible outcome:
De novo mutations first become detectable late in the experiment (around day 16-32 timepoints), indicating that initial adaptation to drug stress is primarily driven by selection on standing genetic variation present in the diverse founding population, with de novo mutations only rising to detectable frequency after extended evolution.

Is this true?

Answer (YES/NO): YES